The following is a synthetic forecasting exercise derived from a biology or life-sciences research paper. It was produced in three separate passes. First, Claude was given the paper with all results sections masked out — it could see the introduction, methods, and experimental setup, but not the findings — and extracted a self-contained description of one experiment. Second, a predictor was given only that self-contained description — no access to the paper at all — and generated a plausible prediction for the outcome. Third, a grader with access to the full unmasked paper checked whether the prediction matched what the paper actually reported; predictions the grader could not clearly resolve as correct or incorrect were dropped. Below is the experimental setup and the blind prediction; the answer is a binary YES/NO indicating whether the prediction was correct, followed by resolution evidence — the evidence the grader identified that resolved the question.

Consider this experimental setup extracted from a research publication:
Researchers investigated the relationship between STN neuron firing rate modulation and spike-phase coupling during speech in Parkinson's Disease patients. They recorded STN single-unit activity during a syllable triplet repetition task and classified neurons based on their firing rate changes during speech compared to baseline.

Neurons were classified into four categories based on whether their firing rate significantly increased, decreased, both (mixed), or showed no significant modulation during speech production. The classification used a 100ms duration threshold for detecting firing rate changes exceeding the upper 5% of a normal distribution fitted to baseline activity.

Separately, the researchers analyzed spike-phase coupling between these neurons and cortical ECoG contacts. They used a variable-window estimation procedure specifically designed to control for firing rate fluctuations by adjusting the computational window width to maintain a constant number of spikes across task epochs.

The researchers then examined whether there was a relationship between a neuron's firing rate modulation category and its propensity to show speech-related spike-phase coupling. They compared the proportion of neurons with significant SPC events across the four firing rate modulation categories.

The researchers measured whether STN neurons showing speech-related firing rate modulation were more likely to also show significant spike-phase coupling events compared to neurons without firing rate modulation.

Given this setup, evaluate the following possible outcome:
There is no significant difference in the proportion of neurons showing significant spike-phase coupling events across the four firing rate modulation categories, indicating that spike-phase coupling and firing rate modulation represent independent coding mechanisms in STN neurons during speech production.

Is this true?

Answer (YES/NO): NO